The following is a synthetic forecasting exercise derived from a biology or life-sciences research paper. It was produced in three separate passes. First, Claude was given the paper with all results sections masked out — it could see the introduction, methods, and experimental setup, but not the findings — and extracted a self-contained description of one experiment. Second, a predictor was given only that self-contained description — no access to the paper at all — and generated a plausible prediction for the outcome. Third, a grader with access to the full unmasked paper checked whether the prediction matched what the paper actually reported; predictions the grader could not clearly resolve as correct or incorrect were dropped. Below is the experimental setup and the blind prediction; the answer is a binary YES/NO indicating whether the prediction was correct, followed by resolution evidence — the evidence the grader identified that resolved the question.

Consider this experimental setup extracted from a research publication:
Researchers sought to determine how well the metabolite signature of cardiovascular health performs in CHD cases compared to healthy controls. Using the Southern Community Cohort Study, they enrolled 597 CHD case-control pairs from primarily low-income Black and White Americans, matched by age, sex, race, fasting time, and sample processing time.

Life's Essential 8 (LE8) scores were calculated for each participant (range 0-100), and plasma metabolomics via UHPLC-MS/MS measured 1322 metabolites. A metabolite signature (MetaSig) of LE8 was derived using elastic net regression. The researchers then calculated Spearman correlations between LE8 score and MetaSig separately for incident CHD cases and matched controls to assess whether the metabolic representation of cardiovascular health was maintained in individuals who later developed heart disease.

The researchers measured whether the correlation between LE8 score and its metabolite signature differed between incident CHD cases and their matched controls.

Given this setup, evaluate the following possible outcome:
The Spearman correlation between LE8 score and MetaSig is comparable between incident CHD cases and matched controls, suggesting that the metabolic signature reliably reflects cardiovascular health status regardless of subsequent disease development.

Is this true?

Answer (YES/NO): YES